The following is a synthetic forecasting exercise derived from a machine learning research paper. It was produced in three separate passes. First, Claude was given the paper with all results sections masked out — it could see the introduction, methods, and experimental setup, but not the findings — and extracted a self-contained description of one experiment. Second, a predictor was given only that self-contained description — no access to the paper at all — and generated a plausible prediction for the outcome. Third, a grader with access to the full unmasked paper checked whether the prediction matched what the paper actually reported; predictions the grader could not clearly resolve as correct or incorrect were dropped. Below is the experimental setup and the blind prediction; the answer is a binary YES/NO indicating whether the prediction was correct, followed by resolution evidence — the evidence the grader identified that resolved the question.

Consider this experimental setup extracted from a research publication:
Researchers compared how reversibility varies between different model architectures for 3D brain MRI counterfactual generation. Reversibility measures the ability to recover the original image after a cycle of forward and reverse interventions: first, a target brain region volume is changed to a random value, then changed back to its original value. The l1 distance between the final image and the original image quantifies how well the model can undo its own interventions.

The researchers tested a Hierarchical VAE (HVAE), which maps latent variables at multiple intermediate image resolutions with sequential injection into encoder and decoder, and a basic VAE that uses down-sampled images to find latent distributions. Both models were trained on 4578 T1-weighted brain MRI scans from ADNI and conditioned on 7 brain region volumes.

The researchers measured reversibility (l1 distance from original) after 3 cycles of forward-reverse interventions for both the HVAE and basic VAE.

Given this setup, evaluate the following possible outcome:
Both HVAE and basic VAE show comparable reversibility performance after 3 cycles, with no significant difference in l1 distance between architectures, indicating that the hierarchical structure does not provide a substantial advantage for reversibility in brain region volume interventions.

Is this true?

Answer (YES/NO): NO